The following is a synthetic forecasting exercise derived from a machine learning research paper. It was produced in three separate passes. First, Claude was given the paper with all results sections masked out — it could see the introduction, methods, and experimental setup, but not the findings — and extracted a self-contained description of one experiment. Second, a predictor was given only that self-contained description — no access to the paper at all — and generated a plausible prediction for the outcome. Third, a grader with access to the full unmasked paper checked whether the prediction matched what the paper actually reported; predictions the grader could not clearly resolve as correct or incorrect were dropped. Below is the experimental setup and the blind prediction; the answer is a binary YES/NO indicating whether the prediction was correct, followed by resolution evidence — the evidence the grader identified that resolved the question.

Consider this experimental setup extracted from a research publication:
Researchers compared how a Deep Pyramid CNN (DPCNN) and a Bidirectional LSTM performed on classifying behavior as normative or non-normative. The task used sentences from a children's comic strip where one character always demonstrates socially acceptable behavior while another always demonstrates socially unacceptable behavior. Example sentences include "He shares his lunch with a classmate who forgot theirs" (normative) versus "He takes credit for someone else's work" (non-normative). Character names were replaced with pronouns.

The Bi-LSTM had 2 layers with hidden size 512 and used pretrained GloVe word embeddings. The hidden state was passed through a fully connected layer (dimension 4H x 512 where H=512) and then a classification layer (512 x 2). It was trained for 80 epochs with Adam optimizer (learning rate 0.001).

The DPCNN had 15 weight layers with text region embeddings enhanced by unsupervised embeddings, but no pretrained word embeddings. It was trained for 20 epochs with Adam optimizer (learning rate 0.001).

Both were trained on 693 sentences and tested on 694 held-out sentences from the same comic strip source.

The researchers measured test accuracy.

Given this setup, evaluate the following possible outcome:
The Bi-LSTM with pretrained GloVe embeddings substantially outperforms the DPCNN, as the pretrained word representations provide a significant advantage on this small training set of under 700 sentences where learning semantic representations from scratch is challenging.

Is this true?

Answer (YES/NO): NO